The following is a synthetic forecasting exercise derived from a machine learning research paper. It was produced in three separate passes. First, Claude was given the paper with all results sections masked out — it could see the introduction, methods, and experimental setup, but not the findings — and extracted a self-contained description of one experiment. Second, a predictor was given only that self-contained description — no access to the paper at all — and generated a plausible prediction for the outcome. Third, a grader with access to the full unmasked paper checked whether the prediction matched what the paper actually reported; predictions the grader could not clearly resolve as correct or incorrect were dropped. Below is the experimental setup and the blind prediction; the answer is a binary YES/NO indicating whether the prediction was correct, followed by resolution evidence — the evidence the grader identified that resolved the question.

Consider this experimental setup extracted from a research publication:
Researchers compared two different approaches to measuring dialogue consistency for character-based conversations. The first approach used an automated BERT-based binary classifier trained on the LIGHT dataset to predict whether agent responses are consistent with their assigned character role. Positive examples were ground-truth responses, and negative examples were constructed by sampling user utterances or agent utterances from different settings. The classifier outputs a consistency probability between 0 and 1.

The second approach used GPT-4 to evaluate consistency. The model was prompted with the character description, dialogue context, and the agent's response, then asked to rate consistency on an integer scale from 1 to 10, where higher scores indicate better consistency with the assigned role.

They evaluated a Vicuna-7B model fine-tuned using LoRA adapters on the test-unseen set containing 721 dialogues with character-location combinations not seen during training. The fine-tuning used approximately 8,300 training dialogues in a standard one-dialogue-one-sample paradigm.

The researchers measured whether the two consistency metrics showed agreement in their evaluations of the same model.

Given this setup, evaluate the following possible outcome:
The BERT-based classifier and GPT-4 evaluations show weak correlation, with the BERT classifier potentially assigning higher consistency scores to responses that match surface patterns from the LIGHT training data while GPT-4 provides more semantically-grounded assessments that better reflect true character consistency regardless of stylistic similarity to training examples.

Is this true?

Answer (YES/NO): NO